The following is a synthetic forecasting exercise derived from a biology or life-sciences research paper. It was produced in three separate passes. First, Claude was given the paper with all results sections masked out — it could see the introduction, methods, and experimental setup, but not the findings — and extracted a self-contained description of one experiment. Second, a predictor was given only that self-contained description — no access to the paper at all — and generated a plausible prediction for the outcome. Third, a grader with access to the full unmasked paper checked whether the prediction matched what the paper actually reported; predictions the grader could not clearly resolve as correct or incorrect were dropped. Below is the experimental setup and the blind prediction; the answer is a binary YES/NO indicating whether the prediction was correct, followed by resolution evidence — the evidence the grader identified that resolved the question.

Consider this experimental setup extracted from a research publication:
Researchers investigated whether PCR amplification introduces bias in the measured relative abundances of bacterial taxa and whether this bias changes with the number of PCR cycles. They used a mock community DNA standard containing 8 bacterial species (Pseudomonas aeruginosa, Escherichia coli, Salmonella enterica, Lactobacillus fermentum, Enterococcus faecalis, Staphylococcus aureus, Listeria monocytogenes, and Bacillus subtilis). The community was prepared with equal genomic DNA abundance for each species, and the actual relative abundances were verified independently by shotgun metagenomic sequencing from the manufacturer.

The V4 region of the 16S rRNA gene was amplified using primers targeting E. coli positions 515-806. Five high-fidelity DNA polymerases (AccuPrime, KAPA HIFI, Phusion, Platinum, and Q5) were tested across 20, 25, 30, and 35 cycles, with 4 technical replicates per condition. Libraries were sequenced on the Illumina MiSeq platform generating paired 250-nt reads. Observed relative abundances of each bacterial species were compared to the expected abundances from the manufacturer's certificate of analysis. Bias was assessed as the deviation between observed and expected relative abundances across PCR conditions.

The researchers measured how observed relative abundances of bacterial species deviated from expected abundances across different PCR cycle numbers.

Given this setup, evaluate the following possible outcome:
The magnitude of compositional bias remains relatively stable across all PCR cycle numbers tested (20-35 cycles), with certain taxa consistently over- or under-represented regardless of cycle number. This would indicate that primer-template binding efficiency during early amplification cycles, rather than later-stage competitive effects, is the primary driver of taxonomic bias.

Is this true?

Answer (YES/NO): NO